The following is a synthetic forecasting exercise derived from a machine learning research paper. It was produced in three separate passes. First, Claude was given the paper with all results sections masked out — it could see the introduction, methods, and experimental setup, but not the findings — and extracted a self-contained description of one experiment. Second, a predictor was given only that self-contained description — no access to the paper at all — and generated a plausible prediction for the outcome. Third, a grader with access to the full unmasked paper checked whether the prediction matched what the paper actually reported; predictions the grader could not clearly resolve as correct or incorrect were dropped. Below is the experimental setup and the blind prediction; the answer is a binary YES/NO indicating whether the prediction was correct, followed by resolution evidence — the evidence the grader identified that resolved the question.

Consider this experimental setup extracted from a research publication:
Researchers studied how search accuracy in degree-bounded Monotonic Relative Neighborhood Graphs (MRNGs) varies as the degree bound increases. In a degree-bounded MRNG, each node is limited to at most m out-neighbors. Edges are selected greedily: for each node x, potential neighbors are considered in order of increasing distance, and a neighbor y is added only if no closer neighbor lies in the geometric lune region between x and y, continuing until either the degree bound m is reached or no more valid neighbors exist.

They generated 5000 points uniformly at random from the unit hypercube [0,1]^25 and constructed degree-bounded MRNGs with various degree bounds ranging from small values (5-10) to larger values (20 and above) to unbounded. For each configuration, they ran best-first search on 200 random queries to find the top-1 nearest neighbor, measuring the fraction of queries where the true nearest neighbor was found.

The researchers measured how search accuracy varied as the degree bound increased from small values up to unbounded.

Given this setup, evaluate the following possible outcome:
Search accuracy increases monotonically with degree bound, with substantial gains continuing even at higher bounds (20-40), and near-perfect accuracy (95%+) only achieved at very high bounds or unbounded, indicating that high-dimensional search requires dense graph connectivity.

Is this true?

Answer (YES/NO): NO